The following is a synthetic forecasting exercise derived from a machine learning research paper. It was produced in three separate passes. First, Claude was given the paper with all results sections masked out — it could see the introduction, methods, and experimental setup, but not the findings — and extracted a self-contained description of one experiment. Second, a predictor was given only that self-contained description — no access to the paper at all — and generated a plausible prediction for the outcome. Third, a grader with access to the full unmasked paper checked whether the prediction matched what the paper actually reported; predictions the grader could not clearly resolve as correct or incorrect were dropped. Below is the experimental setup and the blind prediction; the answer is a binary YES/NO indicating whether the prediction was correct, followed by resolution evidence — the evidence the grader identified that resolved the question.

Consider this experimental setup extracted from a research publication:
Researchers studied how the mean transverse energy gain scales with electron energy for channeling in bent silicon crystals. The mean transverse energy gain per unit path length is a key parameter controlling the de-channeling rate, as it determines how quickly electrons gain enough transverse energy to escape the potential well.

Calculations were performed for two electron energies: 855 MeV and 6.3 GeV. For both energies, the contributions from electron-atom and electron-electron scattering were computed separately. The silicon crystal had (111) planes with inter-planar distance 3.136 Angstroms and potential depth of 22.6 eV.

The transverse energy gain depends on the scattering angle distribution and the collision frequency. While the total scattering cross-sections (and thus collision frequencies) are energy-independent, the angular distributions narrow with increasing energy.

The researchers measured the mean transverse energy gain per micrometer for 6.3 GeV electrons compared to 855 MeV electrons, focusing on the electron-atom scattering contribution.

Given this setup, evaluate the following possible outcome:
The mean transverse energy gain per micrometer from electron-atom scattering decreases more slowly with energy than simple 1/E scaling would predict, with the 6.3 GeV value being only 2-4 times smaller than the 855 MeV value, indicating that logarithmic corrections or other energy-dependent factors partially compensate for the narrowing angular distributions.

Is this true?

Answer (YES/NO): NO